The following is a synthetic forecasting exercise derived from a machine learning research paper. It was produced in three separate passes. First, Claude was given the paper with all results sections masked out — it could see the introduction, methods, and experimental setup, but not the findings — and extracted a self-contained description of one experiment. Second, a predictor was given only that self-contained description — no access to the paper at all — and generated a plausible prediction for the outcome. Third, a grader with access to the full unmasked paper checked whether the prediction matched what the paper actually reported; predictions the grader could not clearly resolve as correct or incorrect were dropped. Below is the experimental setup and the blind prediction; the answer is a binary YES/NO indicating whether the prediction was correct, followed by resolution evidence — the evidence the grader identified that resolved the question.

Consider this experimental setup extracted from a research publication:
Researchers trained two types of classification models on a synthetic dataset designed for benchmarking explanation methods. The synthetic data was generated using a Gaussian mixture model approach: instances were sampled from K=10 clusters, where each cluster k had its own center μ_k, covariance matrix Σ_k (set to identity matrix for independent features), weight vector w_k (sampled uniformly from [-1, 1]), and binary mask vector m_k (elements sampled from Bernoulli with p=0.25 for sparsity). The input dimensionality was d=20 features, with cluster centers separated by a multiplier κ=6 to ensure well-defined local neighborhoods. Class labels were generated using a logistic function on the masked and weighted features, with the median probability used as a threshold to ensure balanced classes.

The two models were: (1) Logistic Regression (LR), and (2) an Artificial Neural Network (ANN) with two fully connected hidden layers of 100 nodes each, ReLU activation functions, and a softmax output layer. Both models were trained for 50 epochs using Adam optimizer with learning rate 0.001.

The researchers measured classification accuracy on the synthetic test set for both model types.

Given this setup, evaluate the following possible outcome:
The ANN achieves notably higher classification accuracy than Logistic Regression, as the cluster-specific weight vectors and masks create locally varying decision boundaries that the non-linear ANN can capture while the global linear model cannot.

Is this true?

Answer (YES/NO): YES